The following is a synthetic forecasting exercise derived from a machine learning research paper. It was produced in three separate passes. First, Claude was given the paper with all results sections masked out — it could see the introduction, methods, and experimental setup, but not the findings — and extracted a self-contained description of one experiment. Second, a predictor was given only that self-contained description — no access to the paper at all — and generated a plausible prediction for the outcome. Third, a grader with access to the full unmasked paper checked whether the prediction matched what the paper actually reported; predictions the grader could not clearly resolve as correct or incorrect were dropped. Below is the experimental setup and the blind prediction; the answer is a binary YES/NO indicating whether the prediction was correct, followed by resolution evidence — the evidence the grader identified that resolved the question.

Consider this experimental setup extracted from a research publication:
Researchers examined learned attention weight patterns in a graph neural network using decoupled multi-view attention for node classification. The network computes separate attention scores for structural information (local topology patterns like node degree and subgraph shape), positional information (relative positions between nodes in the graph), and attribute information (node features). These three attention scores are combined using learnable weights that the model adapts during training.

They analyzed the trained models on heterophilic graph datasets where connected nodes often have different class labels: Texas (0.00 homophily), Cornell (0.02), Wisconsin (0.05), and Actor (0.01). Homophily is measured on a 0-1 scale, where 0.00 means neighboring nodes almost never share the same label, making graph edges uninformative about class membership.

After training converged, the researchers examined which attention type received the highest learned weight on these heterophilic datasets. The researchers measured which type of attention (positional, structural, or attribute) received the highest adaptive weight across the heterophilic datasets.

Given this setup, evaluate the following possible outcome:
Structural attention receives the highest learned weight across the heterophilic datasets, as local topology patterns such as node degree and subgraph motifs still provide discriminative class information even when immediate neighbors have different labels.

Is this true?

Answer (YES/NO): NO